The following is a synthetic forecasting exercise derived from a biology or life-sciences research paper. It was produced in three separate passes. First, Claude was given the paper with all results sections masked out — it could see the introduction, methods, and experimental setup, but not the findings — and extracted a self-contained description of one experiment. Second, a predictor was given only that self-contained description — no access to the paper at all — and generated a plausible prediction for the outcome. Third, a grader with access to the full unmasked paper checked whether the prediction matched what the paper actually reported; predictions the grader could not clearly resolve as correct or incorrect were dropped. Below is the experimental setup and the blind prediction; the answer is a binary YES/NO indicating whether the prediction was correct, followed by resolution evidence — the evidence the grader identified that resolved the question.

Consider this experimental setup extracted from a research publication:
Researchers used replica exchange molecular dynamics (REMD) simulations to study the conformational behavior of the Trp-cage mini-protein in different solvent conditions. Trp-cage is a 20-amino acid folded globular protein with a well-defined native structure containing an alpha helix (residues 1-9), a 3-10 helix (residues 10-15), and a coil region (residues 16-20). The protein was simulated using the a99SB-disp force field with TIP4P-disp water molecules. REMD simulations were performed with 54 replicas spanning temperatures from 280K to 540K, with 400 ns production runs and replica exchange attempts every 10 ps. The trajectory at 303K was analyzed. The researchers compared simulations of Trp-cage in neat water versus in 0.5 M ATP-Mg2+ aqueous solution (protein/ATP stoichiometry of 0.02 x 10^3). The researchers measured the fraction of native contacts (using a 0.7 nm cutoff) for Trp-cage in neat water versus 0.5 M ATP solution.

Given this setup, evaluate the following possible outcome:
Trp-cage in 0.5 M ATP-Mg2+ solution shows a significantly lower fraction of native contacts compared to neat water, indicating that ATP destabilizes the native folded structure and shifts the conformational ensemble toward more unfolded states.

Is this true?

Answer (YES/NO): YES